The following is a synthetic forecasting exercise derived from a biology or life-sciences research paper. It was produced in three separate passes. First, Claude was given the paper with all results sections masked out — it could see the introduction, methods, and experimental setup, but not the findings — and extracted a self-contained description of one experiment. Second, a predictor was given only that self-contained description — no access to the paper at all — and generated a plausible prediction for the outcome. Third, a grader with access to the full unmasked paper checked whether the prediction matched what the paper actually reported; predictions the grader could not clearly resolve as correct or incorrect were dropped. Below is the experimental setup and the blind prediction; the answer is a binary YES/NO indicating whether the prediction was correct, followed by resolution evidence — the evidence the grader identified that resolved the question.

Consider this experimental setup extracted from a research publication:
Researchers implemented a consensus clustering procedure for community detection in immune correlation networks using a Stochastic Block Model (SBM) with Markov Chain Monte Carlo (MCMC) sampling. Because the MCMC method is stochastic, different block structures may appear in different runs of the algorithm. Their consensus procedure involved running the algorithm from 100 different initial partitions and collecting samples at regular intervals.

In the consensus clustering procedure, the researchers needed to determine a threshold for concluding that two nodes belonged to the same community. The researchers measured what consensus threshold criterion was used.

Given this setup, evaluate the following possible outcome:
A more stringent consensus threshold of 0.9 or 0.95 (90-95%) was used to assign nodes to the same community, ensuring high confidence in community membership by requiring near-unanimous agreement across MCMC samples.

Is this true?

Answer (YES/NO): YES